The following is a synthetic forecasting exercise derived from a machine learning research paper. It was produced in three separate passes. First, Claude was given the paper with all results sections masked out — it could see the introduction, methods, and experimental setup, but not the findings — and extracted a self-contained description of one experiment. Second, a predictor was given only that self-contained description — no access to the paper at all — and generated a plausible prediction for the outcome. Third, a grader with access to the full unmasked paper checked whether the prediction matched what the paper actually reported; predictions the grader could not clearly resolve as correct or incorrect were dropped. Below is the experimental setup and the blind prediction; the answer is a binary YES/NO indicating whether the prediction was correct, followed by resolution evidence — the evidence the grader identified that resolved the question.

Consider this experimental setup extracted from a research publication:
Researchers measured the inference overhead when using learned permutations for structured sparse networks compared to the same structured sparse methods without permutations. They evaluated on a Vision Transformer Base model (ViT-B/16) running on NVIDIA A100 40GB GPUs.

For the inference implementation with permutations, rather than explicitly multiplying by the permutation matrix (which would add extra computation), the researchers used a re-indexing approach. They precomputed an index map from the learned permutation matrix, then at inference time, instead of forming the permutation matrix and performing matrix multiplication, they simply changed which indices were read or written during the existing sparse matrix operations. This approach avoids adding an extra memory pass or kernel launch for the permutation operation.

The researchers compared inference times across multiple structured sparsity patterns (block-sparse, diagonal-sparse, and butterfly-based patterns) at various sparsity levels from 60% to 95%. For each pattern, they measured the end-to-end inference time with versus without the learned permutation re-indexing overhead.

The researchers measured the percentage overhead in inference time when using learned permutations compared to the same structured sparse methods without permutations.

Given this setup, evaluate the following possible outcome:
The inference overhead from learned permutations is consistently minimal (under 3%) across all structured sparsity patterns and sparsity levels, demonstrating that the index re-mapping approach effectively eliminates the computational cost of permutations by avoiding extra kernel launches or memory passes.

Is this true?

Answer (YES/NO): NO